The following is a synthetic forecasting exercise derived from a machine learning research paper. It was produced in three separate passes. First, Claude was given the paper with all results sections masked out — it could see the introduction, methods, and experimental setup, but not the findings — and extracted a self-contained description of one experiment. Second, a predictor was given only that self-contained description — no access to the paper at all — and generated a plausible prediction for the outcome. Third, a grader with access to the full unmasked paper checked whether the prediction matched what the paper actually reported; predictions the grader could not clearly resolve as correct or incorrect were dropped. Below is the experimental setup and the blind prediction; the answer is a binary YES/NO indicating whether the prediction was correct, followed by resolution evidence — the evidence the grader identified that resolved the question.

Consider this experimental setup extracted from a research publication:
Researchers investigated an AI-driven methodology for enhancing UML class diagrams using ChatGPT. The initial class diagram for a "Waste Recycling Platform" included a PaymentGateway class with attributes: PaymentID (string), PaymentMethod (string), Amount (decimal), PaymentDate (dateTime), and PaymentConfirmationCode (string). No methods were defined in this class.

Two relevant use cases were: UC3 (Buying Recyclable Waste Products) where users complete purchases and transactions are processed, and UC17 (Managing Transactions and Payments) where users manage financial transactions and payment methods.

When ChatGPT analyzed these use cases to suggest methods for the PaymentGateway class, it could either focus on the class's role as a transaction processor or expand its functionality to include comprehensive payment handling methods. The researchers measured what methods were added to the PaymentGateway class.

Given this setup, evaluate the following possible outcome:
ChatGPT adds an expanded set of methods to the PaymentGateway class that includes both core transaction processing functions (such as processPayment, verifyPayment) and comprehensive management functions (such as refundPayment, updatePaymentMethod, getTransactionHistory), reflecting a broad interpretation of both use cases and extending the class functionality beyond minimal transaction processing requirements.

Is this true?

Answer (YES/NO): NO